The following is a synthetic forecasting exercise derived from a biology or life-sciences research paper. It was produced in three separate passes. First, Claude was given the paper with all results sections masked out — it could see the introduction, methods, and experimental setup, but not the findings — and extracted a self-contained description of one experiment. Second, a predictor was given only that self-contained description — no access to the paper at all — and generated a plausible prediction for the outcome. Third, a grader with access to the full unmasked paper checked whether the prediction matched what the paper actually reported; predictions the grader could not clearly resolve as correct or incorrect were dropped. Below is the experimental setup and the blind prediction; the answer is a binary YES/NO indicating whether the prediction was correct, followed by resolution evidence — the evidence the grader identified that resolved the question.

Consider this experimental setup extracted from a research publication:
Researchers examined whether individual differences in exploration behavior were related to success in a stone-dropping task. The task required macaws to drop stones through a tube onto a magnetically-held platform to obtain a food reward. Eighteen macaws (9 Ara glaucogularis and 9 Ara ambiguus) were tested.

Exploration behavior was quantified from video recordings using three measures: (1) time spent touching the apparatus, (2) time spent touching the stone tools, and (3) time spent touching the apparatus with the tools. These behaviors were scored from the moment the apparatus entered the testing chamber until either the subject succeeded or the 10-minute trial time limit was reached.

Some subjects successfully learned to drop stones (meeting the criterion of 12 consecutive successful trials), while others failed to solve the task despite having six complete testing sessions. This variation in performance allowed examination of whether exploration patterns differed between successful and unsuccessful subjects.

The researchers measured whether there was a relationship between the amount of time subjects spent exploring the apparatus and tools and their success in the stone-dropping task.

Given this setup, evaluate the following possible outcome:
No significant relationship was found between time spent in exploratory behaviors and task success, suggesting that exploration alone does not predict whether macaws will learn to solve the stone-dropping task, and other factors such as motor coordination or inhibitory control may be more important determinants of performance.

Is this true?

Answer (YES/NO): NO